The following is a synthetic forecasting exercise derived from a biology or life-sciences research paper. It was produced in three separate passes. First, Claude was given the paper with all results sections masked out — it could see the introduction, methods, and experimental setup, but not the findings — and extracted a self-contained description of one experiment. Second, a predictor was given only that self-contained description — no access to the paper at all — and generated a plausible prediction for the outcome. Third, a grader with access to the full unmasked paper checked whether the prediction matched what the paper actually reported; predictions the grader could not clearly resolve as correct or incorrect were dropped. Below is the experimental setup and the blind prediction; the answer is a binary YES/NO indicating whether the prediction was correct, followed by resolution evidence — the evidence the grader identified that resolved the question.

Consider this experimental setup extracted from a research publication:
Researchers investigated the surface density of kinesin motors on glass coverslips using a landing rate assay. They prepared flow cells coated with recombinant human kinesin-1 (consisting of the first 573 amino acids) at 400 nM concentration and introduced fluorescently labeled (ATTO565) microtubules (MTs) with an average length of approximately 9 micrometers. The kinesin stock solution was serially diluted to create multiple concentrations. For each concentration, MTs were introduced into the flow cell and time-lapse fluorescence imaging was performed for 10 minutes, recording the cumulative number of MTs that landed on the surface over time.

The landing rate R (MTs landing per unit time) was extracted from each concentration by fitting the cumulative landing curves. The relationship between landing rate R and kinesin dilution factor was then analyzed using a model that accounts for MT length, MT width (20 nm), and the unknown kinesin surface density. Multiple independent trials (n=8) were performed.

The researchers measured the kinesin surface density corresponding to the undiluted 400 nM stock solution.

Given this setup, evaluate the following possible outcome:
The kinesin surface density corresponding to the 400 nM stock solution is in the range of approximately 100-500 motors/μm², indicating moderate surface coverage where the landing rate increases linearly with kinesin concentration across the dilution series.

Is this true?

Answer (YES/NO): NO